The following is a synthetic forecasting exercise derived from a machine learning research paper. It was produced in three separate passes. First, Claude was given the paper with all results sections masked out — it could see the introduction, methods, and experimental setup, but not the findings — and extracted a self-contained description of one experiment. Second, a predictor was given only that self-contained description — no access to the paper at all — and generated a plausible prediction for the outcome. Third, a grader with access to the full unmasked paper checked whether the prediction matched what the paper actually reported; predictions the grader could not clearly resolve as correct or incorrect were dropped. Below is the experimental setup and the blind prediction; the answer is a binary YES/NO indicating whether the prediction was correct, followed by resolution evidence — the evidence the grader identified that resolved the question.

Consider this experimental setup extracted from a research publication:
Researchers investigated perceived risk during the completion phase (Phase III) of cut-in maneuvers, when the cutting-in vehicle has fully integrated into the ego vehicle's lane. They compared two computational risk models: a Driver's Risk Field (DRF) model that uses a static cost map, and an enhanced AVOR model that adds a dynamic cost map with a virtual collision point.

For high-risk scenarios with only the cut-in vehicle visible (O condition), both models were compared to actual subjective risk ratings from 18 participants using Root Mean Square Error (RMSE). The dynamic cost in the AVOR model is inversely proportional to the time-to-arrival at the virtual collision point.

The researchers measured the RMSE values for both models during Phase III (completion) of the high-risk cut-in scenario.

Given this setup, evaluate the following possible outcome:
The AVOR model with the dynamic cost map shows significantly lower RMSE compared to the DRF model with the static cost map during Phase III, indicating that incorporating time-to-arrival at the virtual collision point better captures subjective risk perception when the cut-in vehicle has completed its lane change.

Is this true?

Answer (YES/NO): NO